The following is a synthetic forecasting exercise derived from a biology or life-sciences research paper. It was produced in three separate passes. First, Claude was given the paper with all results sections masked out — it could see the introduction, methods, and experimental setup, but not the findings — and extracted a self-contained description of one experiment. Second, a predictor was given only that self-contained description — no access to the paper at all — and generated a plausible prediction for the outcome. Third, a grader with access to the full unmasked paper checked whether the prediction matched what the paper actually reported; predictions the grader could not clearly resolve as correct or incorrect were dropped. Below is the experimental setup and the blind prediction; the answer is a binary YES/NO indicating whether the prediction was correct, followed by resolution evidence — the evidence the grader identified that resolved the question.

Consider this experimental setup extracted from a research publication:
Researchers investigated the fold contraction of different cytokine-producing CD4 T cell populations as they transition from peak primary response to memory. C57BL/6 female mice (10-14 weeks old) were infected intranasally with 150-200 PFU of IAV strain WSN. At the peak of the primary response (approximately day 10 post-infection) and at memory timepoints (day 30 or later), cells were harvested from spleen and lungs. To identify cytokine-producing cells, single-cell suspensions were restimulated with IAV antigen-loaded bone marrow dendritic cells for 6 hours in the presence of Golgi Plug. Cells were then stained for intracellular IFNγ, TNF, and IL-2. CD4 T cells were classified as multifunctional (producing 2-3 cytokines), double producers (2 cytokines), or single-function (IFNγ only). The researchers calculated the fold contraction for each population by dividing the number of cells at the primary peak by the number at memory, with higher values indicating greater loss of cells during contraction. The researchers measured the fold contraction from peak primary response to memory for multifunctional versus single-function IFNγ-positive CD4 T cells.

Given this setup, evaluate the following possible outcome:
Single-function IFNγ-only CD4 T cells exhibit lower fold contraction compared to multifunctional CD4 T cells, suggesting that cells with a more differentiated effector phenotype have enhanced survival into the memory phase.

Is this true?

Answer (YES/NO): NO